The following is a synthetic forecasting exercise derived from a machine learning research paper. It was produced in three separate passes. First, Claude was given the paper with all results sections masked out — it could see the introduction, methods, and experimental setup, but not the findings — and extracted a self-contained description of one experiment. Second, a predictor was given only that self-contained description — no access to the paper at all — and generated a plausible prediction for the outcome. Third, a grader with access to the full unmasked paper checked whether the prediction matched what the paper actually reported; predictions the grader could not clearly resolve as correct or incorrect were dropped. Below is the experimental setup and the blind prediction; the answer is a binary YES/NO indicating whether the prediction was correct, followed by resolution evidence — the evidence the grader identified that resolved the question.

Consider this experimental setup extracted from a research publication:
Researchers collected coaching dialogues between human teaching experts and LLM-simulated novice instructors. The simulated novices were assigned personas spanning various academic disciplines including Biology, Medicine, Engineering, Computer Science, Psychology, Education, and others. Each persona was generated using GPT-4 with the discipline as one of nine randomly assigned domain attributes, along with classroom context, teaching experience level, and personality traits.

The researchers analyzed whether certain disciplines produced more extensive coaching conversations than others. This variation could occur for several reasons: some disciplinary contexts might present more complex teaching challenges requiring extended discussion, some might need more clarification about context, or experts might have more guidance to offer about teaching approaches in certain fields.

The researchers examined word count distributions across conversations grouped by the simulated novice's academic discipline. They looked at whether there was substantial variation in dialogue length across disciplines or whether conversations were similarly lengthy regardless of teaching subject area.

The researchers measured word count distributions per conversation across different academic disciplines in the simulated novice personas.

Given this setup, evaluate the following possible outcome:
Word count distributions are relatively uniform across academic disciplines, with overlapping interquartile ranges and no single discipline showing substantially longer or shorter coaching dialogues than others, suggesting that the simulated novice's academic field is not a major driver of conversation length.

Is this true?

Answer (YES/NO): NO